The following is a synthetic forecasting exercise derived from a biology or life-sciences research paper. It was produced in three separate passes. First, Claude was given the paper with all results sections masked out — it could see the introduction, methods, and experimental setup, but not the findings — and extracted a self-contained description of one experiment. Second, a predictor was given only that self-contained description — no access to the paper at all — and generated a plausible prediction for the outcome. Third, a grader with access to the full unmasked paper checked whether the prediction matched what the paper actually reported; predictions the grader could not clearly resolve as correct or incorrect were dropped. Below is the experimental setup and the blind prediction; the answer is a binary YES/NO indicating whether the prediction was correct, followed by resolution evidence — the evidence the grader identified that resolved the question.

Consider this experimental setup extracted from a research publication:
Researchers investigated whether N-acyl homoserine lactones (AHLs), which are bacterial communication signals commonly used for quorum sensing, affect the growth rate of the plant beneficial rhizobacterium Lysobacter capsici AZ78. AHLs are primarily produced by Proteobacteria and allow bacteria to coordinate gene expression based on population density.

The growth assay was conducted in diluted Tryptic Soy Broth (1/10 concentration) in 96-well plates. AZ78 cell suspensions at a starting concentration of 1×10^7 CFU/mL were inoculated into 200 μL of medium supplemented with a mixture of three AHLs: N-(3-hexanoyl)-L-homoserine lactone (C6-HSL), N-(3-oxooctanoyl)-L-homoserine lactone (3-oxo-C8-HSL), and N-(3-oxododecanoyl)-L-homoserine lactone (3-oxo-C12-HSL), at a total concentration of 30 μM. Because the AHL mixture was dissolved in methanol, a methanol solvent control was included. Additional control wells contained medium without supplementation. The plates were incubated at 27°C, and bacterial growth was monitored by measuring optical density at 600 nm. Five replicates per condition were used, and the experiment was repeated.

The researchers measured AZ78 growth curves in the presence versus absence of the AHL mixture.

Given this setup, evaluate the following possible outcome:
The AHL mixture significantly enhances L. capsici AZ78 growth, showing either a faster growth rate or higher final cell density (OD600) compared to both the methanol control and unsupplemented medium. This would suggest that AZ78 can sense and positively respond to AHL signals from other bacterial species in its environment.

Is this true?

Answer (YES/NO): NO